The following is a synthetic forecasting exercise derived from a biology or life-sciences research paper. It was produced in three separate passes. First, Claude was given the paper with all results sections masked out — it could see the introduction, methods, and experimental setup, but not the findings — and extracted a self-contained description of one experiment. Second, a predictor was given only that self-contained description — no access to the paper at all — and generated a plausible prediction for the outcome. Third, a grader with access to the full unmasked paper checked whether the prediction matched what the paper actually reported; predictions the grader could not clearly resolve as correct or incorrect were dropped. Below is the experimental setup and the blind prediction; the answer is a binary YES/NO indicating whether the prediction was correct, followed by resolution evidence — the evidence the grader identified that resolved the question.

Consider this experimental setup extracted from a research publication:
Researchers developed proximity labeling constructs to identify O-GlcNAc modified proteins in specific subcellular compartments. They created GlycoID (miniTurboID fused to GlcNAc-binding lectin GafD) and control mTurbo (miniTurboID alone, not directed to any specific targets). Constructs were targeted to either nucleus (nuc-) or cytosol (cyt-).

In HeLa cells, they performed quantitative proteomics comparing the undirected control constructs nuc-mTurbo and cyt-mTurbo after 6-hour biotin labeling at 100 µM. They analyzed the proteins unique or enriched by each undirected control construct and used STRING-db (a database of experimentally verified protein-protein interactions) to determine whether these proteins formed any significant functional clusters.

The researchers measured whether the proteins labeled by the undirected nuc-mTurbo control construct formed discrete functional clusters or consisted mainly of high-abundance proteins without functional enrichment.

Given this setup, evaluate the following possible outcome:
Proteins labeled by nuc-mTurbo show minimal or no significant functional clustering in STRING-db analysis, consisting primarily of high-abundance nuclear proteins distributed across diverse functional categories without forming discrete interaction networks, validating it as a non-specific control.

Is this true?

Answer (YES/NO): YES